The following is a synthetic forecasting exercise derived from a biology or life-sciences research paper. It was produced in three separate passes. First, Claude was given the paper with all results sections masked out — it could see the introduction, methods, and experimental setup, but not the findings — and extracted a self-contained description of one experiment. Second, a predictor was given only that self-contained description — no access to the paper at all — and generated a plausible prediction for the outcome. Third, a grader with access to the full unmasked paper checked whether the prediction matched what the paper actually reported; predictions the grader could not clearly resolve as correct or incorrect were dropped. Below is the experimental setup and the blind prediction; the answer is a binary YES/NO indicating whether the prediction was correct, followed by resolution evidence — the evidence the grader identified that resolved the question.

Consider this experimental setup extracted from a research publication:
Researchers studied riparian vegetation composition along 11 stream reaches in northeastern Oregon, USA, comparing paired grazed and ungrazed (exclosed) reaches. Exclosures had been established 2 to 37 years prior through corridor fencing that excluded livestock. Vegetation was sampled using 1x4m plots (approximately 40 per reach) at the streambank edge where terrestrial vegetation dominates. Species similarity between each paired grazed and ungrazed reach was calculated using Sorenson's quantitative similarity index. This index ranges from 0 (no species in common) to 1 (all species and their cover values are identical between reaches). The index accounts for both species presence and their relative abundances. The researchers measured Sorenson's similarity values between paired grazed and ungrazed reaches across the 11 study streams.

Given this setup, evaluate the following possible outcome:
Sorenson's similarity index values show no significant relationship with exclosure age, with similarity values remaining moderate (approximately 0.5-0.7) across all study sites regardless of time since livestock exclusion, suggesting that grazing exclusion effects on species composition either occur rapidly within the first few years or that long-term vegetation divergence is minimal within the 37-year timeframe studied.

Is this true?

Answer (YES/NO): NO